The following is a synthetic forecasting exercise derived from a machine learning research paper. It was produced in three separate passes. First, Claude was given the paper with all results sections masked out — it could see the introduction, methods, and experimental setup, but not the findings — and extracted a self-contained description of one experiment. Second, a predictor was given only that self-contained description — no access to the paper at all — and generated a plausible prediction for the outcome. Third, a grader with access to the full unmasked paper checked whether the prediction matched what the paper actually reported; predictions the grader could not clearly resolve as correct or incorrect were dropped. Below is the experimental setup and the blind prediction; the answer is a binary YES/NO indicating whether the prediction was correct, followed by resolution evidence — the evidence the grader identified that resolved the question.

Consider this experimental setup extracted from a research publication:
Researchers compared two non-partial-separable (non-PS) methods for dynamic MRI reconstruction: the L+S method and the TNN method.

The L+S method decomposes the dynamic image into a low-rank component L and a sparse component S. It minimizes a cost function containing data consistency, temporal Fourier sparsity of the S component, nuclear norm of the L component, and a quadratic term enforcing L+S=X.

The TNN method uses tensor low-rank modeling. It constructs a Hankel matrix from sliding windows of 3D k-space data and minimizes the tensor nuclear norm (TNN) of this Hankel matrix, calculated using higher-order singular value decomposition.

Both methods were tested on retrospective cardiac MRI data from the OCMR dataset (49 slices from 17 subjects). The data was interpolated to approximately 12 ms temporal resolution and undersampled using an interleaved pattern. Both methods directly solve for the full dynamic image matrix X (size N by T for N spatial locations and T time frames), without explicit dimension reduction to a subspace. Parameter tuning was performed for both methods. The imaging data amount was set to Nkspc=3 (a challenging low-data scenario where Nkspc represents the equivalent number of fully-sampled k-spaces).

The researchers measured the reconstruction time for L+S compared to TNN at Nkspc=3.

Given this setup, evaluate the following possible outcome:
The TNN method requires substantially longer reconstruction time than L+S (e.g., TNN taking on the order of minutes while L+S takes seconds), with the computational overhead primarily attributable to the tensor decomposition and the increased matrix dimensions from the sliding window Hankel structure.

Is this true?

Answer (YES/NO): NO